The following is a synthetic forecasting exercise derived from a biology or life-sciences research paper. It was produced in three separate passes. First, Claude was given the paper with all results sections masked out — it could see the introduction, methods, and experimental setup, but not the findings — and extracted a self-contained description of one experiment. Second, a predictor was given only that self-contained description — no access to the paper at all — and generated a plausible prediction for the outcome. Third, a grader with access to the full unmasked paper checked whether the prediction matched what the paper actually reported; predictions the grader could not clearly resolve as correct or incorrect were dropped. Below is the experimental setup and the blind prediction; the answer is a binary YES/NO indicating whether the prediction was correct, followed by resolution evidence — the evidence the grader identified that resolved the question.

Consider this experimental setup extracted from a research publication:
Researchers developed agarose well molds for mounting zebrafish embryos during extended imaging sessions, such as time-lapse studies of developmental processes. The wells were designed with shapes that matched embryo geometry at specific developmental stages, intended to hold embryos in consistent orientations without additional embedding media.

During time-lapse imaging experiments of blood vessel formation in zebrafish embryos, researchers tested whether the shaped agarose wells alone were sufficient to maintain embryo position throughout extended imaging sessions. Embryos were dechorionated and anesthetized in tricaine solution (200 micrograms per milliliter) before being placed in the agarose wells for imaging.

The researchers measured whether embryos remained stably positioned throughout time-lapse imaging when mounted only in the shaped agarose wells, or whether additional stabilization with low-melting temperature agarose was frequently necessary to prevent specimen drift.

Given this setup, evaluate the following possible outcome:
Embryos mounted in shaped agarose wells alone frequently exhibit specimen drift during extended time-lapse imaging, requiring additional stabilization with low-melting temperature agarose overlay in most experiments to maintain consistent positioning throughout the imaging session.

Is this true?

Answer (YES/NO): NO